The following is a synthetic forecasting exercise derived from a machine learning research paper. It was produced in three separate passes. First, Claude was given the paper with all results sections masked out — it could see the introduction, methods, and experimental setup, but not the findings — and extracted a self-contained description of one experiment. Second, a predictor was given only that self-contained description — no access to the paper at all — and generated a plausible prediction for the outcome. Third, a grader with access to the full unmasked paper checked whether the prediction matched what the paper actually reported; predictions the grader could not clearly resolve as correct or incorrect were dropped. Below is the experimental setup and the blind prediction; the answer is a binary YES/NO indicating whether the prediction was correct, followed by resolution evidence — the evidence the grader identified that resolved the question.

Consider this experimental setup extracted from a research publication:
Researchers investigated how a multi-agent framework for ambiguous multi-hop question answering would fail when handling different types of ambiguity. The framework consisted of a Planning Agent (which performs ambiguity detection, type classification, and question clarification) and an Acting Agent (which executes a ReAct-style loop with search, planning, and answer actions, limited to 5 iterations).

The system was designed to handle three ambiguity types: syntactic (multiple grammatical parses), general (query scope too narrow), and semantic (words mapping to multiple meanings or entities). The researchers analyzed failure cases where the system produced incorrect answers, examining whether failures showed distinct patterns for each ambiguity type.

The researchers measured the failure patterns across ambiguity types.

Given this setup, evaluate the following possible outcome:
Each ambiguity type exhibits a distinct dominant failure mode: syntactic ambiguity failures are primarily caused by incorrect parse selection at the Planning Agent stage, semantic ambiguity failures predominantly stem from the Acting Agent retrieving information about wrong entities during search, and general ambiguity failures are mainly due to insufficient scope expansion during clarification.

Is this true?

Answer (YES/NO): NO